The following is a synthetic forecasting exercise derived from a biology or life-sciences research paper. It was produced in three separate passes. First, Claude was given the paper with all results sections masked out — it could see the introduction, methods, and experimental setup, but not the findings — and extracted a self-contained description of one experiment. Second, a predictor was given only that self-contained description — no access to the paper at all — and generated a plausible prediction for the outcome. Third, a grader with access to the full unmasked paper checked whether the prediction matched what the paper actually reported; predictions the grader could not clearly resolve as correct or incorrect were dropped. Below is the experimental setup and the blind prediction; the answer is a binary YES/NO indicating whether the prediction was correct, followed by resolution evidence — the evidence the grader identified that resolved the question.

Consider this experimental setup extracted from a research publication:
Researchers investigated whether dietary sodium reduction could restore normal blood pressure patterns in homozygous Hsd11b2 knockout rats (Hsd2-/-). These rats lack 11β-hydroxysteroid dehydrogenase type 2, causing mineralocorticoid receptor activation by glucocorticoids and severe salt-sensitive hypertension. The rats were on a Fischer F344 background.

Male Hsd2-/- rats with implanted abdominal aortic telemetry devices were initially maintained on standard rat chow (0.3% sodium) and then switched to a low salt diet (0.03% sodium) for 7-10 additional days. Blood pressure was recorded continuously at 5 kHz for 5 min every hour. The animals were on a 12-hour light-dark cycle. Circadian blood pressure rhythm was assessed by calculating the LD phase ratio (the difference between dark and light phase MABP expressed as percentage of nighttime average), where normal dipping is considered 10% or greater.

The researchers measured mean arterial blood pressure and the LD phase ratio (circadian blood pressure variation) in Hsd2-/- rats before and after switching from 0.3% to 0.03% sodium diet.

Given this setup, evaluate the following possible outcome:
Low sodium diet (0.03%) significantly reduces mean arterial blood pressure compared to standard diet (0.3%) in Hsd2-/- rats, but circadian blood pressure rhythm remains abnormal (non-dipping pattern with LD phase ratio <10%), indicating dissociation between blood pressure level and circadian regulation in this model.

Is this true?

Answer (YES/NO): NO